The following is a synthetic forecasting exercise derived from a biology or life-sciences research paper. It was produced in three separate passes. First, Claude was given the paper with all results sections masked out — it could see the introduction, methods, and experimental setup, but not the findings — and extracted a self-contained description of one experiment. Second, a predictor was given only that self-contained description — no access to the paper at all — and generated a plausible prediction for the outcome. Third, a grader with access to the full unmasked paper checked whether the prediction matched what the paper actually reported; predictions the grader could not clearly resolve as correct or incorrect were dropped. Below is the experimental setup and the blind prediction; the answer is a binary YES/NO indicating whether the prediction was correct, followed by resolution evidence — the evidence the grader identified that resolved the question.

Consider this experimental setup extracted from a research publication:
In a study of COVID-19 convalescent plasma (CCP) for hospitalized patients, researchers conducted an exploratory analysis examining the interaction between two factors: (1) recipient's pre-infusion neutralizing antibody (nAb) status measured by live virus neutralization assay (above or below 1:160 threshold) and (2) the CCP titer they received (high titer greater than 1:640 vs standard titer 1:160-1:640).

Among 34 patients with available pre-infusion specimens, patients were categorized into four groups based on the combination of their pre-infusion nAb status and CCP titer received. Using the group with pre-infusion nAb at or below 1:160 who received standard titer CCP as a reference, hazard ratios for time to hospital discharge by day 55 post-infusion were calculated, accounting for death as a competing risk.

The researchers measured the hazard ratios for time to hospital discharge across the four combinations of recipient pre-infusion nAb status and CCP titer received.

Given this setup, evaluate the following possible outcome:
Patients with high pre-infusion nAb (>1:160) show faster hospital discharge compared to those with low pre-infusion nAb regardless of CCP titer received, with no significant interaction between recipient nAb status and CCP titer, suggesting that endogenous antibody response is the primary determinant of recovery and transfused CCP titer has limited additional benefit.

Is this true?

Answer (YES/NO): NO